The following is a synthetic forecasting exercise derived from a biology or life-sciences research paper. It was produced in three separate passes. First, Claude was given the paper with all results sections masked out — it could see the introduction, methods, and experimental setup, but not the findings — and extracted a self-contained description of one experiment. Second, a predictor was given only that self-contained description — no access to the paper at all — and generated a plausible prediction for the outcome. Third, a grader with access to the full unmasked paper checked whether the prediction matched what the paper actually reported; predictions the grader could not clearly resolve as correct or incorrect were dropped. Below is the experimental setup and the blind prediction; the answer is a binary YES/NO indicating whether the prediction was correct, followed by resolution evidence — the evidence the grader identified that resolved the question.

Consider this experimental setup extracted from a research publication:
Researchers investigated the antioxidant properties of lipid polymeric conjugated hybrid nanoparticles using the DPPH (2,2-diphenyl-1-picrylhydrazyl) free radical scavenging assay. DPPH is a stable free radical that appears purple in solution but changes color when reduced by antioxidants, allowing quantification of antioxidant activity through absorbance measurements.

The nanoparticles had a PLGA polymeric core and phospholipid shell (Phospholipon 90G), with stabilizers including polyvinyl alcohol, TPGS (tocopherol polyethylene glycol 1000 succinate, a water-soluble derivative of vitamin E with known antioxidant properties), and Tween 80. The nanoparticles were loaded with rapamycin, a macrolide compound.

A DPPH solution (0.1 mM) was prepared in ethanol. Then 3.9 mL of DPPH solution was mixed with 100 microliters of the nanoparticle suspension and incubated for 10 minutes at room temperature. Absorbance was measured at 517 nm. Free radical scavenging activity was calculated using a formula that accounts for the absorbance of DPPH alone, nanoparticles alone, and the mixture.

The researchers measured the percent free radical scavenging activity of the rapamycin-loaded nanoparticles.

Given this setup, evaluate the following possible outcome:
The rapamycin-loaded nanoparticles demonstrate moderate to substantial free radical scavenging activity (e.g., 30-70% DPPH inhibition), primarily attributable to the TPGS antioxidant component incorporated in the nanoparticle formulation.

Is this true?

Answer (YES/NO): YES